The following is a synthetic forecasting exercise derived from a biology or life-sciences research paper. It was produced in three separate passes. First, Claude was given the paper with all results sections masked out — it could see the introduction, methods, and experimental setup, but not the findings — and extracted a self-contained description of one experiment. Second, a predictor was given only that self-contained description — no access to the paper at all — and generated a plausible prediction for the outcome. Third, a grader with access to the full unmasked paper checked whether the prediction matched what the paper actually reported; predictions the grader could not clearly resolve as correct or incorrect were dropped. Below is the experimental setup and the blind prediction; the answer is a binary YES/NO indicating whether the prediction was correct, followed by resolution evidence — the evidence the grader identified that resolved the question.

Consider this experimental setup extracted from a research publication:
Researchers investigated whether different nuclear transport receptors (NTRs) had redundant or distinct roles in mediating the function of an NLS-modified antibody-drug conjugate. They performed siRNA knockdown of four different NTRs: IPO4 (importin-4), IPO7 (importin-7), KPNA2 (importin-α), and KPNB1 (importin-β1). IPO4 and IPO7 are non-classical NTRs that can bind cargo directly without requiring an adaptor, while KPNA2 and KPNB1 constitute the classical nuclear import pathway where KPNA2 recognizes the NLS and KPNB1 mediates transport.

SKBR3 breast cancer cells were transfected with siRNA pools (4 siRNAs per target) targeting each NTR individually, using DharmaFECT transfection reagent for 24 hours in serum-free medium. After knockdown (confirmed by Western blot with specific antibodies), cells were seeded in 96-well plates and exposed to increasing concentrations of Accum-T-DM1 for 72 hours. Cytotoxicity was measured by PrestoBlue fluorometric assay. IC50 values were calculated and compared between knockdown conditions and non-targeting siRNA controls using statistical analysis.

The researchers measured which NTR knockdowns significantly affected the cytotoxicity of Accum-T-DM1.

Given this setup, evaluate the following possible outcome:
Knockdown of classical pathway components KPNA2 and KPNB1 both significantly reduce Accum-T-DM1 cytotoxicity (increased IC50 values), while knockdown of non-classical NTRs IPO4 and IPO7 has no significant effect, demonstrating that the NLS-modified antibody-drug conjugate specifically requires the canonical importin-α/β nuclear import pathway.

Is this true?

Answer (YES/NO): NO